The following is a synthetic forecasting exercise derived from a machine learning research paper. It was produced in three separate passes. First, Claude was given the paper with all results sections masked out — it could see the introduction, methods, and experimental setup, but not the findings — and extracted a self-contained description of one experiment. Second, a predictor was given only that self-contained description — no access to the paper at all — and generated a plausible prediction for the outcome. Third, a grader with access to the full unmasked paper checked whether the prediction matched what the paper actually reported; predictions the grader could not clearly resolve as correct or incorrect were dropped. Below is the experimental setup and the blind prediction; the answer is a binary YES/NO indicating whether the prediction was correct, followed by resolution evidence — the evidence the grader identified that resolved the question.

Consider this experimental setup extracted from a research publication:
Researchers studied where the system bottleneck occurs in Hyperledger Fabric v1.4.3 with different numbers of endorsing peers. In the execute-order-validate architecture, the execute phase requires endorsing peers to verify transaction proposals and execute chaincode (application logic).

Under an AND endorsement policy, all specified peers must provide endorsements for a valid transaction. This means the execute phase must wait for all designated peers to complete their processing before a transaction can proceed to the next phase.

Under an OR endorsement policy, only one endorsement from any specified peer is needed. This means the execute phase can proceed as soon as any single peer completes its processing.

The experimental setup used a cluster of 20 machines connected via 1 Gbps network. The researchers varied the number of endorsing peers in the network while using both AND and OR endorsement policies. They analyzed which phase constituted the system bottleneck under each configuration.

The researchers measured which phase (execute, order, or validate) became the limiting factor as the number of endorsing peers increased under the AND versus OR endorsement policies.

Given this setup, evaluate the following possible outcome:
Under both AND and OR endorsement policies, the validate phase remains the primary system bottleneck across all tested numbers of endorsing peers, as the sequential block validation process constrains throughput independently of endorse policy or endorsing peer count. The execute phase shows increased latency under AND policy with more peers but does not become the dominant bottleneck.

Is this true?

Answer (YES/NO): YES